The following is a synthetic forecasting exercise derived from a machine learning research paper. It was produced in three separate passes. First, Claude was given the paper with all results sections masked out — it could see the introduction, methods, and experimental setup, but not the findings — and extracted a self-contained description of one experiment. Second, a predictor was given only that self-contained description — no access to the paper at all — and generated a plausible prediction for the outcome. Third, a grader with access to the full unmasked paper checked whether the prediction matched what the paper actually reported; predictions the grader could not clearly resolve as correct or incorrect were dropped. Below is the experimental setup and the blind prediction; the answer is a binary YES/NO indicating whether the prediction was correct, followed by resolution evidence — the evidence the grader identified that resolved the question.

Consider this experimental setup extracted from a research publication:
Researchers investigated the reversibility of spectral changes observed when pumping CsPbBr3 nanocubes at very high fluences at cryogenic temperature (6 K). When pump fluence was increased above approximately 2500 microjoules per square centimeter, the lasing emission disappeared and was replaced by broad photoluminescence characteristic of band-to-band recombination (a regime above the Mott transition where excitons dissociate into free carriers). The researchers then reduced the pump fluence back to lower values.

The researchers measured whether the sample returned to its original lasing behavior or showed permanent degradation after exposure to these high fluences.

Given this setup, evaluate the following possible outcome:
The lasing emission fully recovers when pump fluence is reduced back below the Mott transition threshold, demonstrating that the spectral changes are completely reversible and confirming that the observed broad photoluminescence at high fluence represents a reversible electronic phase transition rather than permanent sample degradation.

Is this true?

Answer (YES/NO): YES